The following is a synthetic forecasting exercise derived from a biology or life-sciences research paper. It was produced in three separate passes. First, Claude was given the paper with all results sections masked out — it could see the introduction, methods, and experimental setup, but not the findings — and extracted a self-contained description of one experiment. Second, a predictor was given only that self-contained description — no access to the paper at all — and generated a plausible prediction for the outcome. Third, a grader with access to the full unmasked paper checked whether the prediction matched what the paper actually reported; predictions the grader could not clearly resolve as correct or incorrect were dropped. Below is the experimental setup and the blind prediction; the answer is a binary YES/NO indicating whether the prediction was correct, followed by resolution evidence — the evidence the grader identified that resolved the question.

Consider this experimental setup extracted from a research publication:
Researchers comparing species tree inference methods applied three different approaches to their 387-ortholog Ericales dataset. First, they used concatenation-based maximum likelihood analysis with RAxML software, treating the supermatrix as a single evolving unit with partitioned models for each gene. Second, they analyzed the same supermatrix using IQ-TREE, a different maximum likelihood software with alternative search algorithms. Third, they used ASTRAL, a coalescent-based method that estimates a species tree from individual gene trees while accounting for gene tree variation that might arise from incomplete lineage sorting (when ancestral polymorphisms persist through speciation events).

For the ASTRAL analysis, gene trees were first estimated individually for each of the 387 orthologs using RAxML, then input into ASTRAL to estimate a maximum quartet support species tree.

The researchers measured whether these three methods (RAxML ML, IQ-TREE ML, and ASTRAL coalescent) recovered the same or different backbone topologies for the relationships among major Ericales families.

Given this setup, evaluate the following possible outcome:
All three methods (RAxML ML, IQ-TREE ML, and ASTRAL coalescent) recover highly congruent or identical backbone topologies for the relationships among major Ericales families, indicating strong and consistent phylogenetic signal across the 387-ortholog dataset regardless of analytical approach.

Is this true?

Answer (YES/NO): NO